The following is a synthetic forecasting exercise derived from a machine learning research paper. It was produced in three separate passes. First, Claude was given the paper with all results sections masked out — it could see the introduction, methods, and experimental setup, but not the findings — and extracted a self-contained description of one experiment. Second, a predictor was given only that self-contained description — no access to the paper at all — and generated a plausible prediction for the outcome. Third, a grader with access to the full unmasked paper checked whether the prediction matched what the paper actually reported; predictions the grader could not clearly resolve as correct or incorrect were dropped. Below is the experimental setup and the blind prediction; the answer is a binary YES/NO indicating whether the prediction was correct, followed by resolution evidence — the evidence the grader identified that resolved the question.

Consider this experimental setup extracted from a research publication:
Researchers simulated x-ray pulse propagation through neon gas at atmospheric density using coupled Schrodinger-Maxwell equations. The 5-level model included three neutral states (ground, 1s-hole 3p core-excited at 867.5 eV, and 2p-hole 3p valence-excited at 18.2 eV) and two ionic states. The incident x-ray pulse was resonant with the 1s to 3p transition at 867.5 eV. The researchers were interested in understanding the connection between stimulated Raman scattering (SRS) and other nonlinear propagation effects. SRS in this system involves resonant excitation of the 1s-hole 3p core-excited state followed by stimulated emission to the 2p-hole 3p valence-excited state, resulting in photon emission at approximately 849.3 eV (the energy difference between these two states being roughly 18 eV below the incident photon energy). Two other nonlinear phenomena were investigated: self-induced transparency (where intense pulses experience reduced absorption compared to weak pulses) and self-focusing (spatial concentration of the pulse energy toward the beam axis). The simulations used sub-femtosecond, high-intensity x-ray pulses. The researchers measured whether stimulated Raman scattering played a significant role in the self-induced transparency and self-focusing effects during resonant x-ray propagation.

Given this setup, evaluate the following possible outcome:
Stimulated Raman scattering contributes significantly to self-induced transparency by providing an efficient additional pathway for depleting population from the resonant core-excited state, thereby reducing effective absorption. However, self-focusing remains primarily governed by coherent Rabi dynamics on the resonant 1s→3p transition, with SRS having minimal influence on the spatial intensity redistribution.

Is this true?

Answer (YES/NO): NO